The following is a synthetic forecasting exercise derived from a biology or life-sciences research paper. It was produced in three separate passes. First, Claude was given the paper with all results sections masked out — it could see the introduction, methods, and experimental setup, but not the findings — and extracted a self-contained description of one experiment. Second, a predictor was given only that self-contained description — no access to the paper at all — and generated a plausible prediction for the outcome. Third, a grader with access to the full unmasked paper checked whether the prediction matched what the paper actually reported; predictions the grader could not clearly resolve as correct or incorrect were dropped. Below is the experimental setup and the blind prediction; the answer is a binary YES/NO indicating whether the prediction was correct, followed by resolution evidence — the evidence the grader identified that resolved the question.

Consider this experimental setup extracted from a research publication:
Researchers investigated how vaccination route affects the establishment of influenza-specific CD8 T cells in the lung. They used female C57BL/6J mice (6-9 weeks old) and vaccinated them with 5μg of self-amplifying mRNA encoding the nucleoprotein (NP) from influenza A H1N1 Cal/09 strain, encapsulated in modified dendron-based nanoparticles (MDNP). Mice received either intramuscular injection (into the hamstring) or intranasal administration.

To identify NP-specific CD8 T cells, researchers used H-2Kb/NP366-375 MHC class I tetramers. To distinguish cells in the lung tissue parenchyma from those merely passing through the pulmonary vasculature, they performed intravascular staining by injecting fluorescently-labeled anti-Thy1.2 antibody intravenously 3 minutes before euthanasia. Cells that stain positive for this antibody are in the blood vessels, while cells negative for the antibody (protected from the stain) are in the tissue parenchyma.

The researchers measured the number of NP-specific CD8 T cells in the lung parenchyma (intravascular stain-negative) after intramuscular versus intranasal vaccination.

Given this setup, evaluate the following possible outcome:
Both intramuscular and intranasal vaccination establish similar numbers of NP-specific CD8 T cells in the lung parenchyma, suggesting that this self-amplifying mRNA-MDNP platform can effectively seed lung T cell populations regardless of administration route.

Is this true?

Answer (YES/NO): NO